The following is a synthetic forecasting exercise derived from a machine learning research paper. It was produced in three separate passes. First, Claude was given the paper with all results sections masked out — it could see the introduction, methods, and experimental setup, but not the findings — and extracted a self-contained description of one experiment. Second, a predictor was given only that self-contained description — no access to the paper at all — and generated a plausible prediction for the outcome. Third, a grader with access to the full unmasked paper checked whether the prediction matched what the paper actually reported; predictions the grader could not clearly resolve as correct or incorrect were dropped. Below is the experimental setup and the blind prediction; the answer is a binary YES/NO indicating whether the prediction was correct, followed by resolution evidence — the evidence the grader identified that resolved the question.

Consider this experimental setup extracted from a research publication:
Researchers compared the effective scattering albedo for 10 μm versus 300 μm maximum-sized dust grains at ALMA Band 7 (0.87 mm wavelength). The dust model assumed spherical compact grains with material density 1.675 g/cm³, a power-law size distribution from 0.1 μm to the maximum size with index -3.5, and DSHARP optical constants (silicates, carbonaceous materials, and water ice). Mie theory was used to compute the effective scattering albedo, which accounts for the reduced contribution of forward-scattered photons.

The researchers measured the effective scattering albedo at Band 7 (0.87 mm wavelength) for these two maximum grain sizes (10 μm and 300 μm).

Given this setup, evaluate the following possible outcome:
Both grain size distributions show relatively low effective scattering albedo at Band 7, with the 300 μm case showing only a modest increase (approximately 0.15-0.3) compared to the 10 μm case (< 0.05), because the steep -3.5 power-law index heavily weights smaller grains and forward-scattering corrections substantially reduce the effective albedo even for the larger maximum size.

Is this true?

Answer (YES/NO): NO